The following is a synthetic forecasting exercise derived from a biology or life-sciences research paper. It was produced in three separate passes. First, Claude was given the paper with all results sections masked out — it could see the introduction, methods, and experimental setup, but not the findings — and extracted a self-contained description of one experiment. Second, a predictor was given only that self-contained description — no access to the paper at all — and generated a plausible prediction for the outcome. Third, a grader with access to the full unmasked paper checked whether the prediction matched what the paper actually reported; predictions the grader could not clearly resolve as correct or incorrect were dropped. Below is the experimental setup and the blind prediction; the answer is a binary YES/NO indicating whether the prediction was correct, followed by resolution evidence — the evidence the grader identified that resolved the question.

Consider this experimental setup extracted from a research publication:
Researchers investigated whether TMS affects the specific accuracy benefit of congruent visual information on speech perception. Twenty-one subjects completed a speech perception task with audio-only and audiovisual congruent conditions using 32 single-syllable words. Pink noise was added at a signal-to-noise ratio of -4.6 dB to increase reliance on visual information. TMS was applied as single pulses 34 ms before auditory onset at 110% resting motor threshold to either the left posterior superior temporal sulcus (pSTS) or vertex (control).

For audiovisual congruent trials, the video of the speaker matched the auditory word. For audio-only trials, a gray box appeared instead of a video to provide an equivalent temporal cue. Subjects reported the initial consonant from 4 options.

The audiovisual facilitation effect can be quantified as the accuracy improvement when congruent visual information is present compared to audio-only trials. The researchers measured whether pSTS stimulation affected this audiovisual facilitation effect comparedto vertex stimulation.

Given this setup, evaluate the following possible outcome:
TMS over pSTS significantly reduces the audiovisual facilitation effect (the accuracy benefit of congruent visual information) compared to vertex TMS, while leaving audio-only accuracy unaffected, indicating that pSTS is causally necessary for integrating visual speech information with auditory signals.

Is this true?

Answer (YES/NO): NO